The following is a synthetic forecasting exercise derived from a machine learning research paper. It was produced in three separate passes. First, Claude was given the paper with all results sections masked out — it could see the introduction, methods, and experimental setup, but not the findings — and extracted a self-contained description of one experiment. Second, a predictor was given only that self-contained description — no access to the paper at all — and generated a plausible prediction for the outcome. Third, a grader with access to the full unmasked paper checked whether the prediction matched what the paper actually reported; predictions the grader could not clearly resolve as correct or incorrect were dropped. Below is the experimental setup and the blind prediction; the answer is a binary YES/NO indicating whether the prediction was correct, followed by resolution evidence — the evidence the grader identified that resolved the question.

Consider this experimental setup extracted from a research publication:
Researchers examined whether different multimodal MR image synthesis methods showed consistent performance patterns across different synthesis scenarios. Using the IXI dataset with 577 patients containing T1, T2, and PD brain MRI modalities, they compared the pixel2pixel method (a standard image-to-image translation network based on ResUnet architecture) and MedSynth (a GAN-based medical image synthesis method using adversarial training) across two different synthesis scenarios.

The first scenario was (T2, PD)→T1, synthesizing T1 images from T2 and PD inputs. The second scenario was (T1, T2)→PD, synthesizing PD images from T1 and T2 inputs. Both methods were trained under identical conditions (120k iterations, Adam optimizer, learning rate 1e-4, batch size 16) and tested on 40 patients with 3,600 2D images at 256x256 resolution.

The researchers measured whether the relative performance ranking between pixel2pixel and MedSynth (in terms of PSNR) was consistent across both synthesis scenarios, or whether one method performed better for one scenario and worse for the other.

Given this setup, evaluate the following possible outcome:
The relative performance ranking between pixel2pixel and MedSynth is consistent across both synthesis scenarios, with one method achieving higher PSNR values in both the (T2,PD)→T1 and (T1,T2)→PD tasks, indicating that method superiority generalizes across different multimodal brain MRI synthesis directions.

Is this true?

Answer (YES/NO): YES